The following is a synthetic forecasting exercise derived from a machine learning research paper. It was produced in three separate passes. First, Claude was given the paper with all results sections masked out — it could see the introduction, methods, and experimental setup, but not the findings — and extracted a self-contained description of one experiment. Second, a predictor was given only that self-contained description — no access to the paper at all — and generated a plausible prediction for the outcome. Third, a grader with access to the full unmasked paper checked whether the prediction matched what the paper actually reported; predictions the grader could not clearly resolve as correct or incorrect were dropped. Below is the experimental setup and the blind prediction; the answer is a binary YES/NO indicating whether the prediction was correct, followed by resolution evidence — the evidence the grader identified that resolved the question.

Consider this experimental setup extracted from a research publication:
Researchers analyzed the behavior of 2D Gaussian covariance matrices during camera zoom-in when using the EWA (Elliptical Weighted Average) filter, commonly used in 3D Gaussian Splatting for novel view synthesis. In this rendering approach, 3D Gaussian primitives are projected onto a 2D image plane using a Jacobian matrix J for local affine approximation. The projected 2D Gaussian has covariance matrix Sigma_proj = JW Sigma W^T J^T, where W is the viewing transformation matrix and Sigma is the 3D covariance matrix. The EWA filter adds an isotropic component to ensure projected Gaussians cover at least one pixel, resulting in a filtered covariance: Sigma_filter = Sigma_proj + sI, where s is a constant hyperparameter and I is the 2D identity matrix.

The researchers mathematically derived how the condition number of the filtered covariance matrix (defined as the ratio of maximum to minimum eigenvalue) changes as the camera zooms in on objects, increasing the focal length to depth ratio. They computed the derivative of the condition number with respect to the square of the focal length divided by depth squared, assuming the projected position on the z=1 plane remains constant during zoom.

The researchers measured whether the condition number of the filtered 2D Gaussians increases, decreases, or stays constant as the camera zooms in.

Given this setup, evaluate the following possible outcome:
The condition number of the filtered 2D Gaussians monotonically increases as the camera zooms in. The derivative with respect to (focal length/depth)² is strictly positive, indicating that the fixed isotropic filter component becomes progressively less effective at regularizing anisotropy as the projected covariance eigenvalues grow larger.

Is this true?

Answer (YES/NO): YES